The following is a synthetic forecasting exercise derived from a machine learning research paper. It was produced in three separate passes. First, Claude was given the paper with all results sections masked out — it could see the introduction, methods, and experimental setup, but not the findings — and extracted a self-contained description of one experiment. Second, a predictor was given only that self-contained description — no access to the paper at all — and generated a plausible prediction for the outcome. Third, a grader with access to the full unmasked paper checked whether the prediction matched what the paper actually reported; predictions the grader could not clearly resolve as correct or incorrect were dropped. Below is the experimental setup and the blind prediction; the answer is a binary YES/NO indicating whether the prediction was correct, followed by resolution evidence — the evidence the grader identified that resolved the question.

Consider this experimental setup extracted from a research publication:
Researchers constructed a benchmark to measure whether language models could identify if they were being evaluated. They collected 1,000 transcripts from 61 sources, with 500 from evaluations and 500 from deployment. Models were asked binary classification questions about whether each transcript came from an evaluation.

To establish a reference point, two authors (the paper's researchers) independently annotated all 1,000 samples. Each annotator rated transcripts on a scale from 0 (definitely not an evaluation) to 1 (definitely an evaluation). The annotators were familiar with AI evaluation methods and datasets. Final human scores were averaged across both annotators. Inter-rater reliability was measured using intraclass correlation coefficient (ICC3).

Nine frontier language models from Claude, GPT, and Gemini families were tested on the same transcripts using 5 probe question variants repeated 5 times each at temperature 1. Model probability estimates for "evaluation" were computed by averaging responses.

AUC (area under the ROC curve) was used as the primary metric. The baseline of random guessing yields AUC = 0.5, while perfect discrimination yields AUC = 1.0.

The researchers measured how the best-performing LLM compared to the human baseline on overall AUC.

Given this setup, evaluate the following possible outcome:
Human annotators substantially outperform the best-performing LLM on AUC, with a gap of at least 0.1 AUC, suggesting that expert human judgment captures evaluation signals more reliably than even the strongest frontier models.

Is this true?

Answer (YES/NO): NO